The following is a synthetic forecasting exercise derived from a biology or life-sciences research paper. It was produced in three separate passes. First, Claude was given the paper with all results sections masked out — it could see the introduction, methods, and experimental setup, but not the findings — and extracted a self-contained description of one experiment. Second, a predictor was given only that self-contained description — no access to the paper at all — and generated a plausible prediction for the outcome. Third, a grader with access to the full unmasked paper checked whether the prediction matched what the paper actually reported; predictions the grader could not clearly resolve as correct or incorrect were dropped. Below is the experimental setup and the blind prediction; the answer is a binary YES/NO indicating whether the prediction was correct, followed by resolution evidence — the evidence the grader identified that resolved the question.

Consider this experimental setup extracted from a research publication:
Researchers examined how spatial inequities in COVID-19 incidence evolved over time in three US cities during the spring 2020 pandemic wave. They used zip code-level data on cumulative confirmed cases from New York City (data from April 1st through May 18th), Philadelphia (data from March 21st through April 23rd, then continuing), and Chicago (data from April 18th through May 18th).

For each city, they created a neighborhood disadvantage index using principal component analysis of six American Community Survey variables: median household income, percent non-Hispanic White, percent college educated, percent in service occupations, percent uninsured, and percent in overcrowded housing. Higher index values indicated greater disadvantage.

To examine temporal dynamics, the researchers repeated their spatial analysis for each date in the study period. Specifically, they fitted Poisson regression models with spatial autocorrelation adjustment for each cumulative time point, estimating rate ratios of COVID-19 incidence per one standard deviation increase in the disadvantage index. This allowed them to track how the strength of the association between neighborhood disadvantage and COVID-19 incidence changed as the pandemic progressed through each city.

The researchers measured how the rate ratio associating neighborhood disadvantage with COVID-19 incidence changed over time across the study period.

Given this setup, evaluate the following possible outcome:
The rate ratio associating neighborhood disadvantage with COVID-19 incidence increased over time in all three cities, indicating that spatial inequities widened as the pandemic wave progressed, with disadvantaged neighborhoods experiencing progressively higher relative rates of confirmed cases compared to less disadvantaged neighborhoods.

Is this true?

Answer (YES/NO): YES